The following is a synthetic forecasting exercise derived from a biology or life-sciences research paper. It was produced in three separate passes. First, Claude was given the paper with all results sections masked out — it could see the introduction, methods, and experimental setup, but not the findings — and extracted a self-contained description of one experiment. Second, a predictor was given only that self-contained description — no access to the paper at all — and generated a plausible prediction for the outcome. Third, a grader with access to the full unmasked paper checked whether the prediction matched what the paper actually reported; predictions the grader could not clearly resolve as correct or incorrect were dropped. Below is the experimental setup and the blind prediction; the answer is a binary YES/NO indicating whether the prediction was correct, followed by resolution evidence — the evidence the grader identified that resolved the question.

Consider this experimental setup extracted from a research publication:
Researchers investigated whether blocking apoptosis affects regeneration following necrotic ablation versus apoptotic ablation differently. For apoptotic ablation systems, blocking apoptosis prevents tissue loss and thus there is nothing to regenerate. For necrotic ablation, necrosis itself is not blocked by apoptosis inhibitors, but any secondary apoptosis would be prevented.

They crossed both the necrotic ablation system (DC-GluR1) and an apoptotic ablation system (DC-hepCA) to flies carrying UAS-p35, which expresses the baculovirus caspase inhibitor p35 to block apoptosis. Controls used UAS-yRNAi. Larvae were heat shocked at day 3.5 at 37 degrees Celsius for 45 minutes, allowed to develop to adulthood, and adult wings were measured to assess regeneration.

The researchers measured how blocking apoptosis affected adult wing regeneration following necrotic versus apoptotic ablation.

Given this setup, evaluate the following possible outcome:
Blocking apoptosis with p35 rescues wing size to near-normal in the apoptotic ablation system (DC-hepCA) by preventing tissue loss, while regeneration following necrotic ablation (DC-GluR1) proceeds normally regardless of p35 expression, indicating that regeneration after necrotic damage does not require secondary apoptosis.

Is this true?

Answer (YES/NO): NO